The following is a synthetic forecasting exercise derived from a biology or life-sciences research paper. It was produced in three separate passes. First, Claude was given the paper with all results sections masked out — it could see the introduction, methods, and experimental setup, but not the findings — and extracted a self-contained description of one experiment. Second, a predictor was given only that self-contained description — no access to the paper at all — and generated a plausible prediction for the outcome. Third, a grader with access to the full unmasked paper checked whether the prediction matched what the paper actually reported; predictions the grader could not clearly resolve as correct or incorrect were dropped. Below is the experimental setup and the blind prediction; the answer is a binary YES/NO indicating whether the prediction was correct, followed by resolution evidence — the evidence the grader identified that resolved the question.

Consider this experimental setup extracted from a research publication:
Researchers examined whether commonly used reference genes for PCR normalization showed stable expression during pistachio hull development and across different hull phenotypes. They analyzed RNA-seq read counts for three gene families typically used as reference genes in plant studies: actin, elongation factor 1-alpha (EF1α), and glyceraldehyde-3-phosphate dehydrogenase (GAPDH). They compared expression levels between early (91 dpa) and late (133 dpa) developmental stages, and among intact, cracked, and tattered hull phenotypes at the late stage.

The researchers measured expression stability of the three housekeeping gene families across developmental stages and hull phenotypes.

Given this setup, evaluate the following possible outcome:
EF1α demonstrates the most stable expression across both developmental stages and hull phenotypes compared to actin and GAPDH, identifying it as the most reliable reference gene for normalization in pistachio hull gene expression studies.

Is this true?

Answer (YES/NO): NO